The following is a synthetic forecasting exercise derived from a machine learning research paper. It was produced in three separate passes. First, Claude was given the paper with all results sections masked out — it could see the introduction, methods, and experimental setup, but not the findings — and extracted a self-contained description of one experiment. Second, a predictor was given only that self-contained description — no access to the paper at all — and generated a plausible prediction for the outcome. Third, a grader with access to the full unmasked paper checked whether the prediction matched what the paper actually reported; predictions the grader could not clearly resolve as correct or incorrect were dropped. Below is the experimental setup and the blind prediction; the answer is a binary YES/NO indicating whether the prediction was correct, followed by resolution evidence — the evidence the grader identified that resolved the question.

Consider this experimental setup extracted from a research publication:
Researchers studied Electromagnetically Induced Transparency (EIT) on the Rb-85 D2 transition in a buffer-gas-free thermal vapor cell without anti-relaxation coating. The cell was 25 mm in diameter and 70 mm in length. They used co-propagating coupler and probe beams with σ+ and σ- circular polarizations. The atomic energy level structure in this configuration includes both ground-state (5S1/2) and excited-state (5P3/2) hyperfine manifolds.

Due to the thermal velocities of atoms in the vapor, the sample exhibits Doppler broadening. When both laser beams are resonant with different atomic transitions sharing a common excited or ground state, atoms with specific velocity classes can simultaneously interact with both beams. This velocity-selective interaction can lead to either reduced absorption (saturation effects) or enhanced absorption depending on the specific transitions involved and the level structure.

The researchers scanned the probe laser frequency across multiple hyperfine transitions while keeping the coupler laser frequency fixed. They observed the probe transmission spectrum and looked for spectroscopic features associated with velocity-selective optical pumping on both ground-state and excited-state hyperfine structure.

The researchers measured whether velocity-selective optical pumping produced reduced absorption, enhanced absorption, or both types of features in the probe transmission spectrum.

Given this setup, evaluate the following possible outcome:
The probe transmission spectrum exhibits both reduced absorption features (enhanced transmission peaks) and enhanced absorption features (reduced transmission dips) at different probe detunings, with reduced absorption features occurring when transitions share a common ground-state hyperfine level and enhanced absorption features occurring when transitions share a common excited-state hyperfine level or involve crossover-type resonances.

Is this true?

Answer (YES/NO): YES